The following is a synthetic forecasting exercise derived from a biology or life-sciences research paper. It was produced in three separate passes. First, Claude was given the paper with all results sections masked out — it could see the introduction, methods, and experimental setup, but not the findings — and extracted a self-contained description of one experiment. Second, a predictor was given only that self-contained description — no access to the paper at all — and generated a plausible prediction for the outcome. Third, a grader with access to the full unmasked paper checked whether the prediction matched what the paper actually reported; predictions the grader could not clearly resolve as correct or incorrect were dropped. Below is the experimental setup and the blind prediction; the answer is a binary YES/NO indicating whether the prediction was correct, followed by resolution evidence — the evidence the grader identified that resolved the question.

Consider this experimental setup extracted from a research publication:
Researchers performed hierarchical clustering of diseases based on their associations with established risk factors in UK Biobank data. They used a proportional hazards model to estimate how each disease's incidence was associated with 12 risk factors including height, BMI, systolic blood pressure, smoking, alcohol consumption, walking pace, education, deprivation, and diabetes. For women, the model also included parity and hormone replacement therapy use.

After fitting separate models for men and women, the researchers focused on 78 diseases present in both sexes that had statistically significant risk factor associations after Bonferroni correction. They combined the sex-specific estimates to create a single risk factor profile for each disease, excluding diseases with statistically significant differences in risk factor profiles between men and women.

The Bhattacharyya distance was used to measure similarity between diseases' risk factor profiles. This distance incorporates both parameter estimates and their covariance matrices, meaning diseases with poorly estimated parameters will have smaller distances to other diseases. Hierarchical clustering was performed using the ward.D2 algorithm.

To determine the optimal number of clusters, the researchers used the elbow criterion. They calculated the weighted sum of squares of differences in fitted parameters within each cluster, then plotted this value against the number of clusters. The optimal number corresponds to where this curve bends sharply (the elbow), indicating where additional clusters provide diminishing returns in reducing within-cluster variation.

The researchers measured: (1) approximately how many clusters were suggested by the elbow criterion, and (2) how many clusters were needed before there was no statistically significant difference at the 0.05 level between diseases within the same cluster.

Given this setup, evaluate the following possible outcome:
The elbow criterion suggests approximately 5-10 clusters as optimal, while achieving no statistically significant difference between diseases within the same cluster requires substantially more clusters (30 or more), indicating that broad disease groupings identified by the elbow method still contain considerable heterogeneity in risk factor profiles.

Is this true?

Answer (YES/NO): NO